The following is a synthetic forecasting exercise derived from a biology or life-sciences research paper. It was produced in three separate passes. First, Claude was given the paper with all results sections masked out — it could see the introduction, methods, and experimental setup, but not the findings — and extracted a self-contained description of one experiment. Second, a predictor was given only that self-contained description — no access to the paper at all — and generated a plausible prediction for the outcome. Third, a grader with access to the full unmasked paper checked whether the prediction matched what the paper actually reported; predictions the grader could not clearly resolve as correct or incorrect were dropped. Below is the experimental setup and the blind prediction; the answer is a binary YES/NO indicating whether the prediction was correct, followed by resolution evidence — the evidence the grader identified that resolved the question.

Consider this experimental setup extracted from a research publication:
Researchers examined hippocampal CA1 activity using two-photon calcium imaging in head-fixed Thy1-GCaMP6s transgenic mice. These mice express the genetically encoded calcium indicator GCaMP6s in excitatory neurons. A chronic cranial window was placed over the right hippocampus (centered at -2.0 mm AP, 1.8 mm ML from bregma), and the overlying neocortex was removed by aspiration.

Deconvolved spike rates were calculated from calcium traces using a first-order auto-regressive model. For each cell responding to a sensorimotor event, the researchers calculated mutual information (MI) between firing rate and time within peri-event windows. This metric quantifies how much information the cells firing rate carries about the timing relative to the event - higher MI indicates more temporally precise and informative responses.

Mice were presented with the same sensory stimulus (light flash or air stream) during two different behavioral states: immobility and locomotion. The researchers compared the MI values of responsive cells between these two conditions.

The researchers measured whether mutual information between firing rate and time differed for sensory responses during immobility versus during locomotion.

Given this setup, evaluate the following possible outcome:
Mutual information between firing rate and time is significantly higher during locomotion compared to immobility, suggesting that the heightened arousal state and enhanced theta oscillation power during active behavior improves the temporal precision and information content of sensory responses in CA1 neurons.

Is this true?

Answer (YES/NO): NO